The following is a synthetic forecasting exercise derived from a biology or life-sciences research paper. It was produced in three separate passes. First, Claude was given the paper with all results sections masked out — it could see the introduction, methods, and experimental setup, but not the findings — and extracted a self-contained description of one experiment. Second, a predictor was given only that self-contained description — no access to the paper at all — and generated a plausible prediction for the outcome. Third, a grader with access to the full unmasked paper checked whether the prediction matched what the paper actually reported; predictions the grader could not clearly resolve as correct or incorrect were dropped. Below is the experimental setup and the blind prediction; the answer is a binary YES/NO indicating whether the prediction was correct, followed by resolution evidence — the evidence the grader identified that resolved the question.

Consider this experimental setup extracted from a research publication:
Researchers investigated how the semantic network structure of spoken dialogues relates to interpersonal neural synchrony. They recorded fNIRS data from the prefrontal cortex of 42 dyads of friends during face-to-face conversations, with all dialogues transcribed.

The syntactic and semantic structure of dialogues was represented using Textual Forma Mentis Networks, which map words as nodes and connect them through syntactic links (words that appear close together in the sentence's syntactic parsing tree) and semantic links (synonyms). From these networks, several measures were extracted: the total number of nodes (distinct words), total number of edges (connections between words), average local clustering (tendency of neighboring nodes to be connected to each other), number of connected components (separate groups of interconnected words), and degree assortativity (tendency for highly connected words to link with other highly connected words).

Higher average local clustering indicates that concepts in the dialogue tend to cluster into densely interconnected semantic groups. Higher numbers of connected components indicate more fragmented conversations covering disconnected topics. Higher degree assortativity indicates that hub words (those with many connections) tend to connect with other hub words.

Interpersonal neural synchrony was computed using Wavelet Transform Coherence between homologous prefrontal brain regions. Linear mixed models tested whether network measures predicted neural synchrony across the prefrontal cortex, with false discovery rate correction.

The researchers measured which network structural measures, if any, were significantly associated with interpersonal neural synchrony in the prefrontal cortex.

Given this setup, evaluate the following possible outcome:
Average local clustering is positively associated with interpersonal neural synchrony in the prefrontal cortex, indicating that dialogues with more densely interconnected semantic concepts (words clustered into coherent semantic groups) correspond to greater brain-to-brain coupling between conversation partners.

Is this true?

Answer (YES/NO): NO